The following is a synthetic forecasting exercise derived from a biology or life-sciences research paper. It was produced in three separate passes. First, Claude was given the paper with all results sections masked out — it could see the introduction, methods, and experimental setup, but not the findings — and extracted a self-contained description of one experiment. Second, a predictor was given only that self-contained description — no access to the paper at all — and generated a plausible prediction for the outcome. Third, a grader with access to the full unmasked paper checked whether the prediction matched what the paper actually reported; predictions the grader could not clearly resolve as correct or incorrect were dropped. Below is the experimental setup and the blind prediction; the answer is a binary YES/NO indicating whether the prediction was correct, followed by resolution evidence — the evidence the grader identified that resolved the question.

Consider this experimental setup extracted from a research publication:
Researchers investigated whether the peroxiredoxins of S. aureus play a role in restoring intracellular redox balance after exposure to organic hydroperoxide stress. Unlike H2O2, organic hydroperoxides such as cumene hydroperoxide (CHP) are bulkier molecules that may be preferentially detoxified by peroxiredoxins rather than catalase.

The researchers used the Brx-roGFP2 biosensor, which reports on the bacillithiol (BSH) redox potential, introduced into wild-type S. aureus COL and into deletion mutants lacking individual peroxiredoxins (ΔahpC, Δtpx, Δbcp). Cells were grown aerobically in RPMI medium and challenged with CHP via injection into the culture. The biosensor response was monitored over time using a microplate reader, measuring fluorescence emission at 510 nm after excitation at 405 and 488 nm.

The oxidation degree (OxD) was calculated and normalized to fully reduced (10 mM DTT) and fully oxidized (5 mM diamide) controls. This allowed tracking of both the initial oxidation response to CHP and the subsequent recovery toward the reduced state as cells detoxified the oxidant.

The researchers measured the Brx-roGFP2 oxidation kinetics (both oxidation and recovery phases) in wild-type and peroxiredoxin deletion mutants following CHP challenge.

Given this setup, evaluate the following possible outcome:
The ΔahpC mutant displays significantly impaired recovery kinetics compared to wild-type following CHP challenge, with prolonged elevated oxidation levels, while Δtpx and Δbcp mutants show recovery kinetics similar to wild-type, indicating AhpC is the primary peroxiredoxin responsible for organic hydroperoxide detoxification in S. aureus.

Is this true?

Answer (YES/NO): NO